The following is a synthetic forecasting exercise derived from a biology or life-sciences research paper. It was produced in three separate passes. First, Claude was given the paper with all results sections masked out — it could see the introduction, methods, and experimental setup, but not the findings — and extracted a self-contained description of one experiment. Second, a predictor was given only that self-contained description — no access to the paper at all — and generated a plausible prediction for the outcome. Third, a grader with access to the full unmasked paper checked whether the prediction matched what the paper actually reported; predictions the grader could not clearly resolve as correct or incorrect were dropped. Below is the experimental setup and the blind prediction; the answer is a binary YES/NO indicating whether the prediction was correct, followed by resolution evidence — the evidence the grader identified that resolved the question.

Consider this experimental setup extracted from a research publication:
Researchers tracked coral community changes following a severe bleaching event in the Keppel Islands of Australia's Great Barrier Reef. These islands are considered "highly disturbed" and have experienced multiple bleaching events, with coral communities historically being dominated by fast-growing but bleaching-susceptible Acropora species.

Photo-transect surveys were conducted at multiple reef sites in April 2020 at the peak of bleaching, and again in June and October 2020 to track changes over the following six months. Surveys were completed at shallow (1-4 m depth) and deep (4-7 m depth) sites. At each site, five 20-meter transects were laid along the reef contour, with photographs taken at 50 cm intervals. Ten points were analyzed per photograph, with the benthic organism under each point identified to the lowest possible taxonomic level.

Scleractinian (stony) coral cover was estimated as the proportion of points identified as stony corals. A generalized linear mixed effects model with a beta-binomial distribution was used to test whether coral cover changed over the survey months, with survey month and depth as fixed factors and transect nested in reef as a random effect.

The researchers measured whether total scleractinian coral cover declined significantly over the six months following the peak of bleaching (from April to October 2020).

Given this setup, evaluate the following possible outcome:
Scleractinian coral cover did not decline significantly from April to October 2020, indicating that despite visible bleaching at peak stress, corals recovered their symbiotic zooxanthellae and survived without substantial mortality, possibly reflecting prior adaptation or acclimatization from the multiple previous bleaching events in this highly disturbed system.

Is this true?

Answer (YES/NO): YES